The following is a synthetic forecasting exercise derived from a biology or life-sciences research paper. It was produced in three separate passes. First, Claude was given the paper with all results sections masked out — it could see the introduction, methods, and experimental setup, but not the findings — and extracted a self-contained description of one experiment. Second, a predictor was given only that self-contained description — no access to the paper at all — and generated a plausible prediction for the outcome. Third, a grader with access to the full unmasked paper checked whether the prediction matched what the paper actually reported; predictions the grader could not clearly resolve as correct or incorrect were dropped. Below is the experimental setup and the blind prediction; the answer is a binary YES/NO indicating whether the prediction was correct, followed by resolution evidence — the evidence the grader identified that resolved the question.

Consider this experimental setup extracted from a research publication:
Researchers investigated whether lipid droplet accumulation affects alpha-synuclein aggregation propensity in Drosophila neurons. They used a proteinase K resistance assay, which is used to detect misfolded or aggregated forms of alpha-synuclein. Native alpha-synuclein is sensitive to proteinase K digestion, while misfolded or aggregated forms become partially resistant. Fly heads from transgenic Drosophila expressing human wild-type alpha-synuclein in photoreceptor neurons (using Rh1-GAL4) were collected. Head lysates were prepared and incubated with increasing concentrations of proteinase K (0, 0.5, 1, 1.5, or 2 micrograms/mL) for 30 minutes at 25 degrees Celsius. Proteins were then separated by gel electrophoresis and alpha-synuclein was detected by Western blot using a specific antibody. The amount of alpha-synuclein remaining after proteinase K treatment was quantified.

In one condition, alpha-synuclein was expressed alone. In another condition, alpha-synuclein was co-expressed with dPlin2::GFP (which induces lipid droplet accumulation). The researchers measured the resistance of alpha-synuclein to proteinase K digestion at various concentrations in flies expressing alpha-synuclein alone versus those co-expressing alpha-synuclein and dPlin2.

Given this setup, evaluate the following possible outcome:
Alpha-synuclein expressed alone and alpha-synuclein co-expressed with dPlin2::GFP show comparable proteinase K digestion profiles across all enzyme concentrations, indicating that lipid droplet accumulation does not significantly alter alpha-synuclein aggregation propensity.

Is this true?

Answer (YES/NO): NO